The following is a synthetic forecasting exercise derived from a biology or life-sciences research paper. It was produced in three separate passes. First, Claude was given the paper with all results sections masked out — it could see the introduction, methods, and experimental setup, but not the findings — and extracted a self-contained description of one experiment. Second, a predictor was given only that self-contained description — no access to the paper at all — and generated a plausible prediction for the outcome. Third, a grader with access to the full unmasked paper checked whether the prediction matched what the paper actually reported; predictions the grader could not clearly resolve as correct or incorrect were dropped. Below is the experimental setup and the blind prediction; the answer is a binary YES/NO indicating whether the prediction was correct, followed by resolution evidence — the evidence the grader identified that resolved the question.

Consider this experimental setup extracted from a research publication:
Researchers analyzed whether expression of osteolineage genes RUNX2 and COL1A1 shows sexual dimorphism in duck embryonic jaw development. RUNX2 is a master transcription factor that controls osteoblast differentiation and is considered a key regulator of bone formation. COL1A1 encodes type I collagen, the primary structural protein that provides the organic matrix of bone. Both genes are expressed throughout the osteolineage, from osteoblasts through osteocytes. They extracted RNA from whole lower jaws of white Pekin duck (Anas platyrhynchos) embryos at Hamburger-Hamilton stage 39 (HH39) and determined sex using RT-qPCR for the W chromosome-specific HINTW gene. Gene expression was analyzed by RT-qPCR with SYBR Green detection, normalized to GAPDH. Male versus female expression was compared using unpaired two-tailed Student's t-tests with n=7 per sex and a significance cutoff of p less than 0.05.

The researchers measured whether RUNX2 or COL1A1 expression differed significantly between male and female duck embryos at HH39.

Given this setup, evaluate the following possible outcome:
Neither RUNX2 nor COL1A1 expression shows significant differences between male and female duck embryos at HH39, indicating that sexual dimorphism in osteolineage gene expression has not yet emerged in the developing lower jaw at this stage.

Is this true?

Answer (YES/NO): YES